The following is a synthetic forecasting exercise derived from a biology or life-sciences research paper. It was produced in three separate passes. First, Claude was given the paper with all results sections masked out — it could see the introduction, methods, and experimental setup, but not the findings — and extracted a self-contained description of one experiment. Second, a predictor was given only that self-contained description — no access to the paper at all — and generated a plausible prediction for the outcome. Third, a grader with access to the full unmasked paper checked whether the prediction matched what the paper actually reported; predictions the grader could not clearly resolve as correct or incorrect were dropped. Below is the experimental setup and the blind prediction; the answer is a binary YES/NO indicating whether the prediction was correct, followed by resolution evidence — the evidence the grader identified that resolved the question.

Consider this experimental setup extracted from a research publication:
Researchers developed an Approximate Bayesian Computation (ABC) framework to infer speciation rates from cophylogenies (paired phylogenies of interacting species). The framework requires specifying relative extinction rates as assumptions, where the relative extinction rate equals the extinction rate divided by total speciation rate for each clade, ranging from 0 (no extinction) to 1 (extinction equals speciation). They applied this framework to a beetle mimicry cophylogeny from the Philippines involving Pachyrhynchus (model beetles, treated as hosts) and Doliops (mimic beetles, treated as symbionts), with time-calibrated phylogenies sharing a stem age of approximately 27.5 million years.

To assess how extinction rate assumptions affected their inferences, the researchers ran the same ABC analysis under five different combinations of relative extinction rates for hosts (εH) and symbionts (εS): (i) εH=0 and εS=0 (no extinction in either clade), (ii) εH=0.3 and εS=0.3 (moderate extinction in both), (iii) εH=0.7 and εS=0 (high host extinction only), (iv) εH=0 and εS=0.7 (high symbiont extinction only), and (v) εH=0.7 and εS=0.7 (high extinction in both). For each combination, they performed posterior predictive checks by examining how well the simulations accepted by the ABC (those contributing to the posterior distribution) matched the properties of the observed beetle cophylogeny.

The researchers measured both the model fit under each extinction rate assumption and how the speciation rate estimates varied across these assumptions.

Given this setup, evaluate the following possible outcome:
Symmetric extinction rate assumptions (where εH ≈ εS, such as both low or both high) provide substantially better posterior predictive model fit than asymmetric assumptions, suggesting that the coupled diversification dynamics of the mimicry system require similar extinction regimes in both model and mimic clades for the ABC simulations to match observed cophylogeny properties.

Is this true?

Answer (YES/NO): NO